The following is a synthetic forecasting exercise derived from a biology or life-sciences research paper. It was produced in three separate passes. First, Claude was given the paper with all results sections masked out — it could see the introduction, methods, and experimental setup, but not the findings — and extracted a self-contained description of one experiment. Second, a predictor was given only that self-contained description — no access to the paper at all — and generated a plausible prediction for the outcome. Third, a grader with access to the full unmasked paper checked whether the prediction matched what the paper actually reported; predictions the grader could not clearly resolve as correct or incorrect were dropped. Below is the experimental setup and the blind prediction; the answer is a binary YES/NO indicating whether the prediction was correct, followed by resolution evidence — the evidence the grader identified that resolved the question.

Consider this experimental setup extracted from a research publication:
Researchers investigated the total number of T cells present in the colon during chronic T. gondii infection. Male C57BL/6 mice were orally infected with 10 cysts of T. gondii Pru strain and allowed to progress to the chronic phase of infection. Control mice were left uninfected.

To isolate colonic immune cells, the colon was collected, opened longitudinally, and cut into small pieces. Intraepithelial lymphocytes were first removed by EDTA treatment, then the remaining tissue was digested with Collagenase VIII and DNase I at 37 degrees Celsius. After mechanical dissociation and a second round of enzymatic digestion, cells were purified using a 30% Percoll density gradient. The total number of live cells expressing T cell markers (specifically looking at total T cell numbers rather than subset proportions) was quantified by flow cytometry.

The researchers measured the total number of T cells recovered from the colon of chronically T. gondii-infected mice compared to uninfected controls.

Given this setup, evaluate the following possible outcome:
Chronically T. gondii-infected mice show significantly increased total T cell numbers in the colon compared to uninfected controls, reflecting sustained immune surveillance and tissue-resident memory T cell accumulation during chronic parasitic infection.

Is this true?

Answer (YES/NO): YES